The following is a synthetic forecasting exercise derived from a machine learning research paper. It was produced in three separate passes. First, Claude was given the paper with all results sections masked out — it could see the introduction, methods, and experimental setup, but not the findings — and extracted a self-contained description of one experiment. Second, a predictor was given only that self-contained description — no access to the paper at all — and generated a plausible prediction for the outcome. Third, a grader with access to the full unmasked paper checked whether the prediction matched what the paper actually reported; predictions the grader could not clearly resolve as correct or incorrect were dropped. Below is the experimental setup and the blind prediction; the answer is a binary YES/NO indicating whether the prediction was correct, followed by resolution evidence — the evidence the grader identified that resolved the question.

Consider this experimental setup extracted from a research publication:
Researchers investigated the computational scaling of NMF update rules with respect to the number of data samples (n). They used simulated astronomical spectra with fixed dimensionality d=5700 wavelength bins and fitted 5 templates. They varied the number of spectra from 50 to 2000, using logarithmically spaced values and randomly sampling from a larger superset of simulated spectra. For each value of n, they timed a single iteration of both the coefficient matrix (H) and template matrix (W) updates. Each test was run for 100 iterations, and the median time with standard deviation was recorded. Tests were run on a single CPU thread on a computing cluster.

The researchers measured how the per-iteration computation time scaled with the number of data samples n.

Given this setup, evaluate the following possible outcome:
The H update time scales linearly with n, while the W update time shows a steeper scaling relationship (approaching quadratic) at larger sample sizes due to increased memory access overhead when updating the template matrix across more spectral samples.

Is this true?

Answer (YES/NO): NO